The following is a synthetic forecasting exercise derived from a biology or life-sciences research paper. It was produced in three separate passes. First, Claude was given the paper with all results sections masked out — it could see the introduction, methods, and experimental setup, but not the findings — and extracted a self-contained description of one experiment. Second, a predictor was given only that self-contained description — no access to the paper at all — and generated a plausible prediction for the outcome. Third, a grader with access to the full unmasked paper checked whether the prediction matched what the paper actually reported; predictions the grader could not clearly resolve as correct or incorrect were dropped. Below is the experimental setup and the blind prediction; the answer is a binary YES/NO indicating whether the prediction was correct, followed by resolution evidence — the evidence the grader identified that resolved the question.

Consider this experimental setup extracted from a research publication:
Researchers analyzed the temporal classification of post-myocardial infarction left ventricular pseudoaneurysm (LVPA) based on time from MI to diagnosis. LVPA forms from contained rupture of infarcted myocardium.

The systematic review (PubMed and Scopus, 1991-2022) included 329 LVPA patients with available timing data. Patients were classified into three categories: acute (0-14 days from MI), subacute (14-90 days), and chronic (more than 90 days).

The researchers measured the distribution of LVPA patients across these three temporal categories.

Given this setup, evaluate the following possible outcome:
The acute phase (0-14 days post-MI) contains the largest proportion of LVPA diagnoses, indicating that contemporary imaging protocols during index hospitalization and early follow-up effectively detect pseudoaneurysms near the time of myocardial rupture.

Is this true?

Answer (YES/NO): NO